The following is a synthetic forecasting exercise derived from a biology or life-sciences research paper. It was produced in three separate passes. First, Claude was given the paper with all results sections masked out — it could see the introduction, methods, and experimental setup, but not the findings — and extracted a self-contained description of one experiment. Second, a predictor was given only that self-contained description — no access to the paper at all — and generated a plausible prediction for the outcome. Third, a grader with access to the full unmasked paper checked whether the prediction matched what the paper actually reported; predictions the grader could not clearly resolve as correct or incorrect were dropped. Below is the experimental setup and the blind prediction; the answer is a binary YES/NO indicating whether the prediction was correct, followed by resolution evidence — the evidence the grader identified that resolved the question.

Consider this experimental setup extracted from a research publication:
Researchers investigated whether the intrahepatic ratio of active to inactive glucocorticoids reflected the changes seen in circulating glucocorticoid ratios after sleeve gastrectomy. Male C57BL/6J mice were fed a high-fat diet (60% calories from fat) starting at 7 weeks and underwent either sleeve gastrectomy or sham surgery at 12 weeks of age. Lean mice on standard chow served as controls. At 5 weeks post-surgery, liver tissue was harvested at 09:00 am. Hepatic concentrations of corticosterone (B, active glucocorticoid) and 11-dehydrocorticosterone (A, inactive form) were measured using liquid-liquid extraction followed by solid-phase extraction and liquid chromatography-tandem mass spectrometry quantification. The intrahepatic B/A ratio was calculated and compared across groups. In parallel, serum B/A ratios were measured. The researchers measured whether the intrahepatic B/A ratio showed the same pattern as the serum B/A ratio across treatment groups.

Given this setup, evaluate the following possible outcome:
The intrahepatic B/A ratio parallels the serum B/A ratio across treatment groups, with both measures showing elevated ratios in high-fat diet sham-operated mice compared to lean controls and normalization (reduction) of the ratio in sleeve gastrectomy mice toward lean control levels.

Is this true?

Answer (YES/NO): NO